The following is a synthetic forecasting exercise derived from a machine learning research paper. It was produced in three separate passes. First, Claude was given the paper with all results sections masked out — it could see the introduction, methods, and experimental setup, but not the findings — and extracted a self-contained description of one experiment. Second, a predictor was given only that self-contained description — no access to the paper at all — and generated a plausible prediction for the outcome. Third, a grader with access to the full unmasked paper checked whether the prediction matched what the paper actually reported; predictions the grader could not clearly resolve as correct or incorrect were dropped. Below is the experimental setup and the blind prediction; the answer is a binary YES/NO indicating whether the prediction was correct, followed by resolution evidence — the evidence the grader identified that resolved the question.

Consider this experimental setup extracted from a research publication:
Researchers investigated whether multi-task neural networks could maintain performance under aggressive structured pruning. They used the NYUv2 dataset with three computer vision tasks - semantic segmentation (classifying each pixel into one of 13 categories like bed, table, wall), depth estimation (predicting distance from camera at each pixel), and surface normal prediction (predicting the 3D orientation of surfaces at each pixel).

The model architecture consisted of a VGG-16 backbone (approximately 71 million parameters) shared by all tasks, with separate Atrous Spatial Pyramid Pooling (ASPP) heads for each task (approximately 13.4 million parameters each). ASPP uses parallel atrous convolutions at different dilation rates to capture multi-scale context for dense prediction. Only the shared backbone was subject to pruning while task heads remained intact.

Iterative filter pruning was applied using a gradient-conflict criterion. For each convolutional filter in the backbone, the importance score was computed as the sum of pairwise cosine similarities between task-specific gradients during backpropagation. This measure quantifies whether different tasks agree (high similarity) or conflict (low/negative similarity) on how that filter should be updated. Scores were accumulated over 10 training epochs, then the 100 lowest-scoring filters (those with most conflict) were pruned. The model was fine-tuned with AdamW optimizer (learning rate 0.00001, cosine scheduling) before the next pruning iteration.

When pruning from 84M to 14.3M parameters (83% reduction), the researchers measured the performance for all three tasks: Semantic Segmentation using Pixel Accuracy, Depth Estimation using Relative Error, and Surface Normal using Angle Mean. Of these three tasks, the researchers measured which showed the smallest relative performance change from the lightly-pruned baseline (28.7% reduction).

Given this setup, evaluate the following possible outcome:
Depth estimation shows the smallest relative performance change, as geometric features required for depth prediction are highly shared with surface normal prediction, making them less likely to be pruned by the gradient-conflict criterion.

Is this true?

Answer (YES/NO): NO